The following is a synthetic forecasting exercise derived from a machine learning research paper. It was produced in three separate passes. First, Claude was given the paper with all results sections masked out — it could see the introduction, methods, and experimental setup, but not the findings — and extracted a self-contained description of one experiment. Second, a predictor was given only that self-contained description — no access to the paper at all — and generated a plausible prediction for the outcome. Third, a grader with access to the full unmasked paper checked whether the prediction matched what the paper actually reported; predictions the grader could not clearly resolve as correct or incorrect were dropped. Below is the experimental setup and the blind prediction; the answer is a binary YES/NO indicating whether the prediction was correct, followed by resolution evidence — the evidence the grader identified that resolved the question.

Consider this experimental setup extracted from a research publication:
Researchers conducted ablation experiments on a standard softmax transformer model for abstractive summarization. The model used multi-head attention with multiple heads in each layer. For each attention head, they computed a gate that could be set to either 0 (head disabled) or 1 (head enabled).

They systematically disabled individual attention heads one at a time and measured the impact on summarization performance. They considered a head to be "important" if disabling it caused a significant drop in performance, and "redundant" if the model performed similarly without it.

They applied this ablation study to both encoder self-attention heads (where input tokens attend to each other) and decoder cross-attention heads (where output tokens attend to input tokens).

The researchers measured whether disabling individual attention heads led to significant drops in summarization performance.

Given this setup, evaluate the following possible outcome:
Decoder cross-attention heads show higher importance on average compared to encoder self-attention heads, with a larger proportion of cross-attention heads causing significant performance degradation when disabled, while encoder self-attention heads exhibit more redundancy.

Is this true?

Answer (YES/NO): NO